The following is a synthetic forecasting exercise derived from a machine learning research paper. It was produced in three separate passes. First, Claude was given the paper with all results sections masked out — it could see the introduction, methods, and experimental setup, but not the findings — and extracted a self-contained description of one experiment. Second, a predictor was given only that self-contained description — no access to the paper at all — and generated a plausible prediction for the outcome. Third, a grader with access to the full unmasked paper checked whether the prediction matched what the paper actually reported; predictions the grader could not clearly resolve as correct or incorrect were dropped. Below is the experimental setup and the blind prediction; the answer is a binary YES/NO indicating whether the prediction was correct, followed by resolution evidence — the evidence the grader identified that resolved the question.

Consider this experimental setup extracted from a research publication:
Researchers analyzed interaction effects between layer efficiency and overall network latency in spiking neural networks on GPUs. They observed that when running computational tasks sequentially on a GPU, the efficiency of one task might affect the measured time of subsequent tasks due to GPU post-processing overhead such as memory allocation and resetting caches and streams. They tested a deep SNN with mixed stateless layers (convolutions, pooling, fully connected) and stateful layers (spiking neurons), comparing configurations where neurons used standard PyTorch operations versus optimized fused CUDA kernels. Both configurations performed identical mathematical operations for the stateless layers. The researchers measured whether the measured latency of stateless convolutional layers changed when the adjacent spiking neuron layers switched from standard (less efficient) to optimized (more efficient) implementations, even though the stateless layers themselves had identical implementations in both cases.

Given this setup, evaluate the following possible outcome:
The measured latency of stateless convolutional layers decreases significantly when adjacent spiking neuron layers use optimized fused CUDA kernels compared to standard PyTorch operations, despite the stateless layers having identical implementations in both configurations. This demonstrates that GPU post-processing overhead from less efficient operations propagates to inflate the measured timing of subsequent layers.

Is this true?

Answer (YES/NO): YES